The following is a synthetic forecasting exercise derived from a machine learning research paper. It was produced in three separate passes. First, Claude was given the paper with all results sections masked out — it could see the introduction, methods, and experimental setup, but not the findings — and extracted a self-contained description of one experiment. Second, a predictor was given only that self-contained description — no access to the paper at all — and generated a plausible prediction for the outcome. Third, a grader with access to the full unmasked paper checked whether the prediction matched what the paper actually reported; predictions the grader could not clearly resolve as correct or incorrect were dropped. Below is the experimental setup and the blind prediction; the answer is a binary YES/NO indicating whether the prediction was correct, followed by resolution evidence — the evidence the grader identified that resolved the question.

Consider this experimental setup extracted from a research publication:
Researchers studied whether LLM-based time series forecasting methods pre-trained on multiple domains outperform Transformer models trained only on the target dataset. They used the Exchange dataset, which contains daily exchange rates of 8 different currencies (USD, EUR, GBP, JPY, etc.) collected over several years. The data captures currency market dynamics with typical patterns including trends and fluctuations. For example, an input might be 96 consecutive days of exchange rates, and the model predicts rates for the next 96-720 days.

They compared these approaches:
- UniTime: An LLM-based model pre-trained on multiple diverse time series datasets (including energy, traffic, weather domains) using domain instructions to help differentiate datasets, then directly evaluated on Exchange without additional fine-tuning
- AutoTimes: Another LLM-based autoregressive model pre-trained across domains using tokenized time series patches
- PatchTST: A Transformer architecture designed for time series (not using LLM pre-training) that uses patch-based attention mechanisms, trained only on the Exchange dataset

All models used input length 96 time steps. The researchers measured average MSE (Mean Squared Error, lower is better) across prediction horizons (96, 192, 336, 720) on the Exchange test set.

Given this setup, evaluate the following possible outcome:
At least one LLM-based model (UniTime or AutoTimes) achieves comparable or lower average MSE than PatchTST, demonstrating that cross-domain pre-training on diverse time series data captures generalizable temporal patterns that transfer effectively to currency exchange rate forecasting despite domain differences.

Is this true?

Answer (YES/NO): NO